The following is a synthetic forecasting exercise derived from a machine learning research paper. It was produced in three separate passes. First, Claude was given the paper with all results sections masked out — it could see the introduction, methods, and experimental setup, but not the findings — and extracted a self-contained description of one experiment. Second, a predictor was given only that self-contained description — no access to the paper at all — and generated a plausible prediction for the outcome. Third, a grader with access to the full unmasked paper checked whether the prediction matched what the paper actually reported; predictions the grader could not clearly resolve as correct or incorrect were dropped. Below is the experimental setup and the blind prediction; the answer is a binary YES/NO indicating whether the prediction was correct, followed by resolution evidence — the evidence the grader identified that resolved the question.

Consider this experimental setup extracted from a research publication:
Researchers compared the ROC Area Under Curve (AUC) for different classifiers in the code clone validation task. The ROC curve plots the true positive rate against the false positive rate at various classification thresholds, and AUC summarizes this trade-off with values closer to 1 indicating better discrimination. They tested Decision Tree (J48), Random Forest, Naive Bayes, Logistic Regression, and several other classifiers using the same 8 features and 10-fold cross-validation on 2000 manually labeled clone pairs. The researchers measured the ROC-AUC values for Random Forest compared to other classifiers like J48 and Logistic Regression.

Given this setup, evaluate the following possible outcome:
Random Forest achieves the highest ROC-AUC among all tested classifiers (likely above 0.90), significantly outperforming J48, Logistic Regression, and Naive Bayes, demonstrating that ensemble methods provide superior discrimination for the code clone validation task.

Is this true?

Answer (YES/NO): NO